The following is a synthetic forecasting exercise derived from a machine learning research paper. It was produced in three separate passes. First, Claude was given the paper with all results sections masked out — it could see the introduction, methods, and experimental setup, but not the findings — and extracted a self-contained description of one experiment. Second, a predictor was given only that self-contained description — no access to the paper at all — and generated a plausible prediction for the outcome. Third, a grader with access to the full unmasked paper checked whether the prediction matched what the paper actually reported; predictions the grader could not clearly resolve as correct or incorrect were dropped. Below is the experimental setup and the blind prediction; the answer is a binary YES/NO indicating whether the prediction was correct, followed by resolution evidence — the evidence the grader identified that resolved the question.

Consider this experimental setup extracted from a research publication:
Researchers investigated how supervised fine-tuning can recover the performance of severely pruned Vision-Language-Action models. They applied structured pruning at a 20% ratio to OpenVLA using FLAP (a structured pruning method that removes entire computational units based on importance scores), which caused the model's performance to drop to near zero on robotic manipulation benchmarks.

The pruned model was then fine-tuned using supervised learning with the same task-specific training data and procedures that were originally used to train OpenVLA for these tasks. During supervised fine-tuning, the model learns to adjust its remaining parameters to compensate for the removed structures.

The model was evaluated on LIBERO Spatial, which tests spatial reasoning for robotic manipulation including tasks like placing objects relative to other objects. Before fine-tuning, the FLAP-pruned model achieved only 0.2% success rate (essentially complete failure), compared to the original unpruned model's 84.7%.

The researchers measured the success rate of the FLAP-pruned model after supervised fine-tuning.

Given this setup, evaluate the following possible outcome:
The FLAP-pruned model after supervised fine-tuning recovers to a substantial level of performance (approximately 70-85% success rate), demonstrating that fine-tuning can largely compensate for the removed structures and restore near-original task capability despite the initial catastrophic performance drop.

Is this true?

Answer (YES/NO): YES